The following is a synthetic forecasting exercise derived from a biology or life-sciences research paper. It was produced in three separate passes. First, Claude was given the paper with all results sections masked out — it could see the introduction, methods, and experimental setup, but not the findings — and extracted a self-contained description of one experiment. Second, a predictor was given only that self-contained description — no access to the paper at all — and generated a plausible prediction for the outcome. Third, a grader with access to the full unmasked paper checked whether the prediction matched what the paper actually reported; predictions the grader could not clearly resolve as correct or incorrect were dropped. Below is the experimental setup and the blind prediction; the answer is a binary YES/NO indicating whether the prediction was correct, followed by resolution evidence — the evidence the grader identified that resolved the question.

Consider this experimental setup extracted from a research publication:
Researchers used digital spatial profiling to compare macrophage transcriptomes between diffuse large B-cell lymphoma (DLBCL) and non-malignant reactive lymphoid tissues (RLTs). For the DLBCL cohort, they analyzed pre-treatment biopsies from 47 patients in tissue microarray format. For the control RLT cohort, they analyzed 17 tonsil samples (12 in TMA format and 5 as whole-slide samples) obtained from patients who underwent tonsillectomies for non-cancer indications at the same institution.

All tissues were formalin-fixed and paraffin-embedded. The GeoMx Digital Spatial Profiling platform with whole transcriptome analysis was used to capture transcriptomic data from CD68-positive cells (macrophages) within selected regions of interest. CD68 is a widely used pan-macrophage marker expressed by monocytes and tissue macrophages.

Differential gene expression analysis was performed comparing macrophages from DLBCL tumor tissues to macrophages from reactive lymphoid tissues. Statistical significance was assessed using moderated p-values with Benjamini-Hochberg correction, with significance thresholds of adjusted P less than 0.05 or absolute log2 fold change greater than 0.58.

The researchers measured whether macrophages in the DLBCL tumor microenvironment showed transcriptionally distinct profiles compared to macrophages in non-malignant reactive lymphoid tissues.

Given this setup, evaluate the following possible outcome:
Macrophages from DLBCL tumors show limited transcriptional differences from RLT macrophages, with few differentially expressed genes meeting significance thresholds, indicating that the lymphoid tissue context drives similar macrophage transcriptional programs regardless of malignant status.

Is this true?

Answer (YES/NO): NO